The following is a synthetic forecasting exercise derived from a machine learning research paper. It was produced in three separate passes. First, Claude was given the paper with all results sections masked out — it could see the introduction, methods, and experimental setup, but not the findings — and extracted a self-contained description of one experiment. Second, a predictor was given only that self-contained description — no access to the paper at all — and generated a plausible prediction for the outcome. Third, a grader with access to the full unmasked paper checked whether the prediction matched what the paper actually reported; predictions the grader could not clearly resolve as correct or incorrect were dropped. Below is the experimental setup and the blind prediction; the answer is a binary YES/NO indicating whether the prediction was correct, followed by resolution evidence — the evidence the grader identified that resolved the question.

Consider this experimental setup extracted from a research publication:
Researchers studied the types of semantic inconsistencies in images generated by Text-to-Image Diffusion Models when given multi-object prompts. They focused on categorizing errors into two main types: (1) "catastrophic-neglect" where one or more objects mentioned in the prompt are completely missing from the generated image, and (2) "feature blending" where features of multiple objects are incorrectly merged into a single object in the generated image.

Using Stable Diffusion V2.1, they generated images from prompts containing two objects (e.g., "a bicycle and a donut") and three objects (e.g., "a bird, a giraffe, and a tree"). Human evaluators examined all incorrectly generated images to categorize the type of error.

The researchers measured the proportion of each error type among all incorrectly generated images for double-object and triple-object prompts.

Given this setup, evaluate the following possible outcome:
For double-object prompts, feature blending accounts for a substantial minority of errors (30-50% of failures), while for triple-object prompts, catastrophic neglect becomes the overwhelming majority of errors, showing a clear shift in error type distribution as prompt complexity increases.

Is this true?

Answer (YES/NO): NO